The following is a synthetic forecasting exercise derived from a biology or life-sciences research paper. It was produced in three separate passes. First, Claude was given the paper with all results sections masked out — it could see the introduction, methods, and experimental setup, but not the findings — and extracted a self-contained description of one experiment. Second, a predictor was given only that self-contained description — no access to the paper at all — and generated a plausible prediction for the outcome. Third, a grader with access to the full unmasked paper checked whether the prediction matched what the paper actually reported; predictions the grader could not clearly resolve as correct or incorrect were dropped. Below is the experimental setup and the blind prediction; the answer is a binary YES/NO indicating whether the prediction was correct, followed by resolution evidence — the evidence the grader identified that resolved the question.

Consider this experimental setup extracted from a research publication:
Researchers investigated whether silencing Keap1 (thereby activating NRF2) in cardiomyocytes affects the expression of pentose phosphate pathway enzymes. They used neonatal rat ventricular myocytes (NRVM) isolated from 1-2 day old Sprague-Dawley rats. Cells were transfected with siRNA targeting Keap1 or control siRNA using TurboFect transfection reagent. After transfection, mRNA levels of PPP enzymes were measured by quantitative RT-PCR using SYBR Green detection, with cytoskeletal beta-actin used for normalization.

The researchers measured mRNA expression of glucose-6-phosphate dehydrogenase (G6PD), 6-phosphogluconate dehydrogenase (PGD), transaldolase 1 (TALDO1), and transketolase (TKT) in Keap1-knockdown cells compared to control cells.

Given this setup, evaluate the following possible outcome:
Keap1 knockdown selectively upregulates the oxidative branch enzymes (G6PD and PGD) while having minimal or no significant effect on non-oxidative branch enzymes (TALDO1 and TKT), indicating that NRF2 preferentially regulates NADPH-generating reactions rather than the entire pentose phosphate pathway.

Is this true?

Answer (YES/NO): NO